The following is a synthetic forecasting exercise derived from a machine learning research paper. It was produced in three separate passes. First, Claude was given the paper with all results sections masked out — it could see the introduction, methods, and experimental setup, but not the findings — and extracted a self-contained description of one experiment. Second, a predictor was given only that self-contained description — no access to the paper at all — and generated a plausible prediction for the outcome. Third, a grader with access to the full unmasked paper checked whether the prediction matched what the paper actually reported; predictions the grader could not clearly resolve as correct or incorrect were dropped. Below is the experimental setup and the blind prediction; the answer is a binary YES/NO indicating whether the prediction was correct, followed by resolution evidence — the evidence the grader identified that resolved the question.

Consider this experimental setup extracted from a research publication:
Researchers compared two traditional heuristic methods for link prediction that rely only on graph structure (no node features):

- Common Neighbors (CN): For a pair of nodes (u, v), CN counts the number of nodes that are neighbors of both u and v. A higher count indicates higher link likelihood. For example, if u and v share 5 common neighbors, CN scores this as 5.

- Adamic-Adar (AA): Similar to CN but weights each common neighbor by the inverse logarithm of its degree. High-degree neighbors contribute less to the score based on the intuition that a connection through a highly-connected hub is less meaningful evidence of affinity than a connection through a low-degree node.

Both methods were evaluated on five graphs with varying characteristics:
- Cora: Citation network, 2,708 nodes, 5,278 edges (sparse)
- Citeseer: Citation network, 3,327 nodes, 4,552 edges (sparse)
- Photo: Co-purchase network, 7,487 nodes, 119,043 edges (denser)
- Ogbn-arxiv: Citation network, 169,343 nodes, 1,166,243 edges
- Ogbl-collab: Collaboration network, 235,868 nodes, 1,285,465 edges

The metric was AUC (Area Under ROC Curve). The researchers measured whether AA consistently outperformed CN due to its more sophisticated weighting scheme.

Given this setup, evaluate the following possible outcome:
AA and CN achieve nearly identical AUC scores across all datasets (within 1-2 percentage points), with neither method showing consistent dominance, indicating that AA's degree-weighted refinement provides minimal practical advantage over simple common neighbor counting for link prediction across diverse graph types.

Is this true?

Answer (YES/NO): NO